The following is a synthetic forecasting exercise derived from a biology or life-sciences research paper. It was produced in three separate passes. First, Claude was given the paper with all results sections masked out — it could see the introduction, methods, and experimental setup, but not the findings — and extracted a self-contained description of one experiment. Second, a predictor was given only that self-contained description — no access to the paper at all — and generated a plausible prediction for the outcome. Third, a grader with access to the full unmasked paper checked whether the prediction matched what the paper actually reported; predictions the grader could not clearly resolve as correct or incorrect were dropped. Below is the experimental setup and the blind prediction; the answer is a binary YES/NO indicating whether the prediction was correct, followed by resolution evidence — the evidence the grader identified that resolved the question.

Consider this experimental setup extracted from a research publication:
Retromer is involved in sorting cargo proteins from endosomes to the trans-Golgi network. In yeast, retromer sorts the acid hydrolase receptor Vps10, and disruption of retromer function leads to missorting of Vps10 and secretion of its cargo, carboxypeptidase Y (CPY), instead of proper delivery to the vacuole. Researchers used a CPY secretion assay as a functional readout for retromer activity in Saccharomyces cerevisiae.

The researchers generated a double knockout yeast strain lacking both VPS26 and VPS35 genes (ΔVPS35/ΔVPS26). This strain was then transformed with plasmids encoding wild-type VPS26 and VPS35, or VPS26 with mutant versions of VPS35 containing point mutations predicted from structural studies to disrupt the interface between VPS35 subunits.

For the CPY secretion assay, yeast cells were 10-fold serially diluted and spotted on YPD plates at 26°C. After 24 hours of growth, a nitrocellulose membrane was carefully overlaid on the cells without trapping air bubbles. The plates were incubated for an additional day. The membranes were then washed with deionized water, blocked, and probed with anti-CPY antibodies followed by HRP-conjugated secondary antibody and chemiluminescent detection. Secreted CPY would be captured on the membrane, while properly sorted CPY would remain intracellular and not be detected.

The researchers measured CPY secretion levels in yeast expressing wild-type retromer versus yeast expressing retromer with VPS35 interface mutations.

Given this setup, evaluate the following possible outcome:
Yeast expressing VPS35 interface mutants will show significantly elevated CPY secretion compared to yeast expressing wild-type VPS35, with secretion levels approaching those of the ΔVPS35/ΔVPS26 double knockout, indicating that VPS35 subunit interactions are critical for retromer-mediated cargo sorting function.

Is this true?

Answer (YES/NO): NO